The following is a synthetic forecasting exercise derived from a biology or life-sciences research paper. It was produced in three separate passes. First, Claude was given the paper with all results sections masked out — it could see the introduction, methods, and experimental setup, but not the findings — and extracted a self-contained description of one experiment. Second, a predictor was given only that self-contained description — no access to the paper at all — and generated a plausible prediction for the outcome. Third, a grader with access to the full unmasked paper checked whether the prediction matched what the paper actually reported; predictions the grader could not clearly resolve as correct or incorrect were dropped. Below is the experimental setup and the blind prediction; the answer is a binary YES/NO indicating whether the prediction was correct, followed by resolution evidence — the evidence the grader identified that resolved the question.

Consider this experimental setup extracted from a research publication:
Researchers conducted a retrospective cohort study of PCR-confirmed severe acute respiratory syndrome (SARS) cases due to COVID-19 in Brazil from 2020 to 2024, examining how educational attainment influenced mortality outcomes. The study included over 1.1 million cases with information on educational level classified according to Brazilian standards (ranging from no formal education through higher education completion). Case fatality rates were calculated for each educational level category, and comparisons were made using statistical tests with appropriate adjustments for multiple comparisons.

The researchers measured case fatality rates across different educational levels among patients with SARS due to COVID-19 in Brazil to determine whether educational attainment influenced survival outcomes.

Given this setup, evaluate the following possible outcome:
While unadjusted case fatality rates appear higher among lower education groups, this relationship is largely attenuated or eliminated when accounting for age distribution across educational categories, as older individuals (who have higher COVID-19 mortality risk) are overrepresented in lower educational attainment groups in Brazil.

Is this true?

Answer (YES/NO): NO